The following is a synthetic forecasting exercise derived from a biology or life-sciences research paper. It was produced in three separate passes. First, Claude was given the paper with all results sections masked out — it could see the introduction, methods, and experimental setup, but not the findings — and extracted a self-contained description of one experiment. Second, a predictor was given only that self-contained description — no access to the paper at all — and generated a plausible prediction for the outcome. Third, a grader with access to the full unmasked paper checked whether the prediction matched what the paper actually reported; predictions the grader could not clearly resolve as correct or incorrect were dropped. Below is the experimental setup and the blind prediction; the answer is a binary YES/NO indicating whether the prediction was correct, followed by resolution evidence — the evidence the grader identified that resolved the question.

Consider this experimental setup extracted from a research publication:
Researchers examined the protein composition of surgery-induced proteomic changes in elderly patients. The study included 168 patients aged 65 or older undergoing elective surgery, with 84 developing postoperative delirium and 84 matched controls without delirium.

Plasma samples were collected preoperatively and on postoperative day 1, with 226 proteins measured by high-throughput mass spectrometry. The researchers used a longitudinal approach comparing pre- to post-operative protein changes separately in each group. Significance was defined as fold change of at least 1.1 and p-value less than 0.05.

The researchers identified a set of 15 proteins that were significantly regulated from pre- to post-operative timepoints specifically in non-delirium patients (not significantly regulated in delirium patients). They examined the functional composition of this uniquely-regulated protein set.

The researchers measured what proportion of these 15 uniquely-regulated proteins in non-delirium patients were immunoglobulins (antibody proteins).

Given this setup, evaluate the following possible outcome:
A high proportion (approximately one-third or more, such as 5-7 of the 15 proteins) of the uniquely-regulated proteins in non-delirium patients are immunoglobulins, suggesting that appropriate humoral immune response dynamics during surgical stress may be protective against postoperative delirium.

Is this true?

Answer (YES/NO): YES